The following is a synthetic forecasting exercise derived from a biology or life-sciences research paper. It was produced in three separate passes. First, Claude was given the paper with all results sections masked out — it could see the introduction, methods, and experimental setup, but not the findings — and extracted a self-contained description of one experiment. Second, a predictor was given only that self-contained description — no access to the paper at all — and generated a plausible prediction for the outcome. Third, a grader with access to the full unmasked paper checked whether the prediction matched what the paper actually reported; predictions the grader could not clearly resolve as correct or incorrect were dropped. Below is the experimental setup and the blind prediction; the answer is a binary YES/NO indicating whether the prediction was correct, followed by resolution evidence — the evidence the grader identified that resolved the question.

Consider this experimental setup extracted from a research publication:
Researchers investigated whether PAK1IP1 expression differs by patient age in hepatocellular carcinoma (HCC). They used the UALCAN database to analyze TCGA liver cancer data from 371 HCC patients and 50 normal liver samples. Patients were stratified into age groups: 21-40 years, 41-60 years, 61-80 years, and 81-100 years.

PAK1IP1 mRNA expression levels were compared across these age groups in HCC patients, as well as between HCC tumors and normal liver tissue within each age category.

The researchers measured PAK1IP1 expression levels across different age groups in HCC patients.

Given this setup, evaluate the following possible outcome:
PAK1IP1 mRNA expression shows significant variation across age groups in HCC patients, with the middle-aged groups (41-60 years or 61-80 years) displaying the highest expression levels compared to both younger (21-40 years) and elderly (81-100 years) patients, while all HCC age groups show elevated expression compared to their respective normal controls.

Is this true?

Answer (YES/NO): NO